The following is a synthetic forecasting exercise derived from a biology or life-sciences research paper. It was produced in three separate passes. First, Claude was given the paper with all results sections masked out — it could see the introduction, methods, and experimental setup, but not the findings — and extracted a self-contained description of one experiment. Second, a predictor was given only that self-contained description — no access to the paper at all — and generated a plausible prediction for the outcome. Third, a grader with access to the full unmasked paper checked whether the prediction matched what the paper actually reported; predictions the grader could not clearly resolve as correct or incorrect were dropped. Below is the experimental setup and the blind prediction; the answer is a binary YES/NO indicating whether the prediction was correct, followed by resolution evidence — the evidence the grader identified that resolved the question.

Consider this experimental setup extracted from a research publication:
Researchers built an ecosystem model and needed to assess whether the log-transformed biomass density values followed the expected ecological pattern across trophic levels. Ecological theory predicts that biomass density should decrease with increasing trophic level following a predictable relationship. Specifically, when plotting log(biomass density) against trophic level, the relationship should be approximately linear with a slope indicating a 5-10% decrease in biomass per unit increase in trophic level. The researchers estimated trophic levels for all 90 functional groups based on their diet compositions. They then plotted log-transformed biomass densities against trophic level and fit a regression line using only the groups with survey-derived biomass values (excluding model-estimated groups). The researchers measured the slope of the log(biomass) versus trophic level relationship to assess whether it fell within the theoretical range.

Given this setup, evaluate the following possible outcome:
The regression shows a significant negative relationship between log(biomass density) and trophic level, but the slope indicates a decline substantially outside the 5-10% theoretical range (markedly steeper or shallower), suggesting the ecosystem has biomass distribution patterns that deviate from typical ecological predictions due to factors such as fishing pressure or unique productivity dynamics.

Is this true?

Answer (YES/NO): NO